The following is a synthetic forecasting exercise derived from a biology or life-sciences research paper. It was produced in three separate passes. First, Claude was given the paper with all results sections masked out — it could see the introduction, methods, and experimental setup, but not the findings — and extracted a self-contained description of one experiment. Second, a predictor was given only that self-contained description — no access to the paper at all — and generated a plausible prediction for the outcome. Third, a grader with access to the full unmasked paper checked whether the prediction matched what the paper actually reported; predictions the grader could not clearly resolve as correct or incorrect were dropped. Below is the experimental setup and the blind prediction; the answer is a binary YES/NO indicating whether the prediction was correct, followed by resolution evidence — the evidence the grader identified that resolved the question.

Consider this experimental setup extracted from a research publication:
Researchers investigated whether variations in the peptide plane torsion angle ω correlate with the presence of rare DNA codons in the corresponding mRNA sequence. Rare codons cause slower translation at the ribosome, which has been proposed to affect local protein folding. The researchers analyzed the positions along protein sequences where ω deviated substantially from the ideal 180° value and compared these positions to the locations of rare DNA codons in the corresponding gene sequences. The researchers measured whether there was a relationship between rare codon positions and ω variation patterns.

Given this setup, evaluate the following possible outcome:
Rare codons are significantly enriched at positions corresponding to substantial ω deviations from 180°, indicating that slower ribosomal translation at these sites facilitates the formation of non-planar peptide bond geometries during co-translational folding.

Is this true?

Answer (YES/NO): NO